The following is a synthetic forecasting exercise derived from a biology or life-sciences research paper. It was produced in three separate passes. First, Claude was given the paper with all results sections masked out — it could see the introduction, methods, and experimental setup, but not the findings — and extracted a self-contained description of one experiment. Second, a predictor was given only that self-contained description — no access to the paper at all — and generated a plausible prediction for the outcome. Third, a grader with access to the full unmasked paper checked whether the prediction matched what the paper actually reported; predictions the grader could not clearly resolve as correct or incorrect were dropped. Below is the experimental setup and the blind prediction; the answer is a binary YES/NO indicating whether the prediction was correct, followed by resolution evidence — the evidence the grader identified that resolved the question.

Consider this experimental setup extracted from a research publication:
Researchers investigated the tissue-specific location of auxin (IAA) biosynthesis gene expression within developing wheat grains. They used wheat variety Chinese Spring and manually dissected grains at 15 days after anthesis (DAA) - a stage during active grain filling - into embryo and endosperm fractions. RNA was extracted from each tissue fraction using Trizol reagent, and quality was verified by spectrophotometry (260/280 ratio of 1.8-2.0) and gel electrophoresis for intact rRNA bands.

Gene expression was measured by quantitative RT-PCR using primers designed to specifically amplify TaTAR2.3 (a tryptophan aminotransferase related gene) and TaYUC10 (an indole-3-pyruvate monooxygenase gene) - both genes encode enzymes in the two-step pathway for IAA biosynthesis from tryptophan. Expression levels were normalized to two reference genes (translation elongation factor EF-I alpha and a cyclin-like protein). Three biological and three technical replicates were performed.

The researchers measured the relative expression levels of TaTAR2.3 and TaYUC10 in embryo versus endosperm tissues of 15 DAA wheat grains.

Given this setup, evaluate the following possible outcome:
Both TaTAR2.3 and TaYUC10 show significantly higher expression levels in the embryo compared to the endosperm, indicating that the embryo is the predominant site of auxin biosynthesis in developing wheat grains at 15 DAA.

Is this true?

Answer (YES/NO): NO